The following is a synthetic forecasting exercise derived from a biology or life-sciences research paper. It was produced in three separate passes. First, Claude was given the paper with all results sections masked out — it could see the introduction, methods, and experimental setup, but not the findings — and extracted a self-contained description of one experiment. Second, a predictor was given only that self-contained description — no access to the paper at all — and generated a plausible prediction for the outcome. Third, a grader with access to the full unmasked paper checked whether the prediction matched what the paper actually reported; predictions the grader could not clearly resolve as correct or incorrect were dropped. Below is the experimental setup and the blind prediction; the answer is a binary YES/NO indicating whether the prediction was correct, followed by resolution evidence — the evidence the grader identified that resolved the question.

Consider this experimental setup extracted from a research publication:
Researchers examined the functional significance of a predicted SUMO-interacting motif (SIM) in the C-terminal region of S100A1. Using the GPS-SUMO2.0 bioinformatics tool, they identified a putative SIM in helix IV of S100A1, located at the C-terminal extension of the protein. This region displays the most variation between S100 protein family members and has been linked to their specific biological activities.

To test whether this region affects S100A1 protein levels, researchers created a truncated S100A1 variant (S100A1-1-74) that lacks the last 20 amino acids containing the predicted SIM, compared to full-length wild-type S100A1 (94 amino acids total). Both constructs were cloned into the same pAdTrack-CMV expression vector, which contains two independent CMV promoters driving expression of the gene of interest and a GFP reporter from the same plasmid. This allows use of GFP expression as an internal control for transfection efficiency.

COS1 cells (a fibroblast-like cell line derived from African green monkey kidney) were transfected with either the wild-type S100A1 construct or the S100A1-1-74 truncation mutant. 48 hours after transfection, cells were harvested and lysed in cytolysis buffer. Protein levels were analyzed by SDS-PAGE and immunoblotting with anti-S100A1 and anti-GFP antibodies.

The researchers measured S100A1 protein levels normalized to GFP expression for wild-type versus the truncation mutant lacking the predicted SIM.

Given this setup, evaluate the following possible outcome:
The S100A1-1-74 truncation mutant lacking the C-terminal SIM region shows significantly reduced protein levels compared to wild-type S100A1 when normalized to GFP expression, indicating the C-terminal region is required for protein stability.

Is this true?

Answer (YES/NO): YES